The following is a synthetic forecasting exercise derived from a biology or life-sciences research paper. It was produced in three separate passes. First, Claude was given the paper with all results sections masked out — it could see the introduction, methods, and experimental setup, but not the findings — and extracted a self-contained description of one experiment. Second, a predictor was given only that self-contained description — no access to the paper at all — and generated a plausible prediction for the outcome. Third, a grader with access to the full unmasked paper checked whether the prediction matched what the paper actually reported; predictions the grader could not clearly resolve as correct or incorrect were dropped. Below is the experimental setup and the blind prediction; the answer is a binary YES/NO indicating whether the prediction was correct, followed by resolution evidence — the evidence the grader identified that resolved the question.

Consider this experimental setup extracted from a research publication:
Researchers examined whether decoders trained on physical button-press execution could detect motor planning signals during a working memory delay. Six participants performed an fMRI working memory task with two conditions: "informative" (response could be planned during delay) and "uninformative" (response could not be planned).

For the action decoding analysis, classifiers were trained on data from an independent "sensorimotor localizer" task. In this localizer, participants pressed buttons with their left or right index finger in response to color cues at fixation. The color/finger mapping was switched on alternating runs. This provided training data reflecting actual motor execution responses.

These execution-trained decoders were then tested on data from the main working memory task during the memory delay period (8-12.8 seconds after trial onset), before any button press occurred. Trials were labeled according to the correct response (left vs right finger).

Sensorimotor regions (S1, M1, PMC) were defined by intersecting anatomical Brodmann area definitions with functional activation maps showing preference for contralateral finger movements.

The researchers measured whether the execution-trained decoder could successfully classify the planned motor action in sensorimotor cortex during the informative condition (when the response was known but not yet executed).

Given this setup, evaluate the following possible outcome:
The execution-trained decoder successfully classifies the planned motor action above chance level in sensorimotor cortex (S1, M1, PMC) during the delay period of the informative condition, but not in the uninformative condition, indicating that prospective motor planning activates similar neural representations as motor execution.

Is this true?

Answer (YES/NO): YES